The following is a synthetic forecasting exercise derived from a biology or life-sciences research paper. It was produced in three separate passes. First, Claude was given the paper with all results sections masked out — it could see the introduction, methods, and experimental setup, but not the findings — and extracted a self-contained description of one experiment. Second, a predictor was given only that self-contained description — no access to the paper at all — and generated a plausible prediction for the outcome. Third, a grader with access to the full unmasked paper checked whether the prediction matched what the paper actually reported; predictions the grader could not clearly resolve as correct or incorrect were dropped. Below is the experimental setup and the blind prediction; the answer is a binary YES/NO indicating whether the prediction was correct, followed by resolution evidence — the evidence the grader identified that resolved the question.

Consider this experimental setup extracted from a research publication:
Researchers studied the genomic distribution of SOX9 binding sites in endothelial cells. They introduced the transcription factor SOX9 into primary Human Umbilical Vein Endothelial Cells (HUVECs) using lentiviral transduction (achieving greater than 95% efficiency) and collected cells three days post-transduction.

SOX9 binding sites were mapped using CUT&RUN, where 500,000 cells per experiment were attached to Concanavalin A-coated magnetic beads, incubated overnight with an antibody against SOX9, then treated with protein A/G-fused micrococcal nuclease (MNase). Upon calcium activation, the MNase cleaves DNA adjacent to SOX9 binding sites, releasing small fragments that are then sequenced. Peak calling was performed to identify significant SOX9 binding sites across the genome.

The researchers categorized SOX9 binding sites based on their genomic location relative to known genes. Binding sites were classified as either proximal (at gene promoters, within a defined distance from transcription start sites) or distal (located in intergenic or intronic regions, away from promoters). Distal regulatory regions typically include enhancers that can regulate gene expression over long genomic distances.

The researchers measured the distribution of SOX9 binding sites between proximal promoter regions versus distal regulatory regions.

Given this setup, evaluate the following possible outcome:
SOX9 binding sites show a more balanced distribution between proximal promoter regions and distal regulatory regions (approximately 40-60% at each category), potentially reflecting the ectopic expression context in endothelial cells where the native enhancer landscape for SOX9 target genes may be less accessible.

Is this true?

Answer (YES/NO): NO